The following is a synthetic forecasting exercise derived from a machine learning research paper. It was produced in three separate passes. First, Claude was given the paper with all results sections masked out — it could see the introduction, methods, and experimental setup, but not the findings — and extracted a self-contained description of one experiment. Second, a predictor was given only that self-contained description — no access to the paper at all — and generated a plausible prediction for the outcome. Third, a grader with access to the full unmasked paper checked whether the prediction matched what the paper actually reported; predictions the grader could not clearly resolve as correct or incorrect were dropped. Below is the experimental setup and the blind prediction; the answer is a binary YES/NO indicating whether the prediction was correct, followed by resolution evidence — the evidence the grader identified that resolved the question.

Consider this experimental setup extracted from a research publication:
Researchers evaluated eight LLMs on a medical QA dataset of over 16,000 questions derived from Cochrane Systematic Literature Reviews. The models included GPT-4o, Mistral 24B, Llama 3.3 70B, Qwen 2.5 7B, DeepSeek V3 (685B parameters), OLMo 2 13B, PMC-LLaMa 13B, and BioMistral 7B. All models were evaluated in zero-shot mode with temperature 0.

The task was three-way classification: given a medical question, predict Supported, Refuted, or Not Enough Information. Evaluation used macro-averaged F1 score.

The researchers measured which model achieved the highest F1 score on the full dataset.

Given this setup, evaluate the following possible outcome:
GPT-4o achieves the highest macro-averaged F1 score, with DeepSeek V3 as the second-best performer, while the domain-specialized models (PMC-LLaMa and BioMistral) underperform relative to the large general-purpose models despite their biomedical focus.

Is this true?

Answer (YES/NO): NO